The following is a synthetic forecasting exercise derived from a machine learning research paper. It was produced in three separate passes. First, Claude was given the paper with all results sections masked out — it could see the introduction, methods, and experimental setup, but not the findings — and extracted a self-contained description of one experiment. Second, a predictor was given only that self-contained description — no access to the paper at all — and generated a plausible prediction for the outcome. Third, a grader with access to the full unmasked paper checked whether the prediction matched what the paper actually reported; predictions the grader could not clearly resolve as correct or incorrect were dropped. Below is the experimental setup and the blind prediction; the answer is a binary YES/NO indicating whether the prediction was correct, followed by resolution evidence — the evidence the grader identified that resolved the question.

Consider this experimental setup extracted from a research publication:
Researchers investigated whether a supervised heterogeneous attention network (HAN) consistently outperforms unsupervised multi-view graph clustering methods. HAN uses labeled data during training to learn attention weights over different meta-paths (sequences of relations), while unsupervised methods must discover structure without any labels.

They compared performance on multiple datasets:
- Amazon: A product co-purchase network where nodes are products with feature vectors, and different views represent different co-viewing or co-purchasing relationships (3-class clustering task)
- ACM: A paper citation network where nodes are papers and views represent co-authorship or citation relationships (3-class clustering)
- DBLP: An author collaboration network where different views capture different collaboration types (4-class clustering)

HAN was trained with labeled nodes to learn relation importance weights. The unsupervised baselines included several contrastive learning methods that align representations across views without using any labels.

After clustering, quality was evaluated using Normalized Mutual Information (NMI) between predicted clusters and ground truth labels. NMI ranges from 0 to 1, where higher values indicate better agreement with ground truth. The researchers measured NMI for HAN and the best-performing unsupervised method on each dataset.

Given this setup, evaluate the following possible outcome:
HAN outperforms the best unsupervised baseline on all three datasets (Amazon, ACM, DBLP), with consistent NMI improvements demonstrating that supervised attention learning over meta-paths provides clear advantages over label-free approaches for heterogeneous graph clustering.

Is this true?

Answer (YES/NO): NO